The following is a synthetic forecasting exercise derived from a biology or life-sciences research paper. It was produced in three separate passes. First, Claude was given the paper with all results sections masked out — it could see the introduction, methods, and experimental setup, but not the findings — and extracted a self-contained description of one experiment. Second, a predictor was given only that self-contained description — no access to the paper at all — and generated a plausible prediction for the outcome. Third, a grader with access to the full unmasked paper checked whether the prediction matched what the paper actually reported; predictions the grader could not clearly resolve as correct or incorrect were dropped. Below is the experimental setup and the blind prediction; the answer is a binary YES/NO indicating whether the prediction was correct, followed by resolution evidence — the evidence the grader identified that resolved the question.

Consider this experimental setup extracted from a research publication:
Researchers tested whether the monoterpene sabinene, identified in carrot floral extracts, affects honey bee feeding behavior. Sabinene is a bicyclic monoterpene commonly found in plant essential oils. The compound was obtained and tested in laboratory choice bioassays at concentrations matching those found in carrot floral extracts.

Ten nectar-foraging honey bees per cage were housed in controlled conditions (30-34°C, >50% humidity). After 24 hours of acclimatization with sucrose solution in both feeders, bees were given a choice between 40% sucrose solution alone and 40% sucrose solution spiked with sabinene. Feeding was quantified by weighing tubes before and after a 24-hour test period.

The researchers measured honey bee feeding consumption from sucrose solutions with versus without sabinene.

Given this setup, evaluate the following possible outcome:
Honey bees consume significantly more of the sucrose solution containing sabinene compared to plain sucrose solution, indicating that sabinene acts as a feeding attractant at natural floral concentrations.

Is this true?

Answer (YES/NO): NO